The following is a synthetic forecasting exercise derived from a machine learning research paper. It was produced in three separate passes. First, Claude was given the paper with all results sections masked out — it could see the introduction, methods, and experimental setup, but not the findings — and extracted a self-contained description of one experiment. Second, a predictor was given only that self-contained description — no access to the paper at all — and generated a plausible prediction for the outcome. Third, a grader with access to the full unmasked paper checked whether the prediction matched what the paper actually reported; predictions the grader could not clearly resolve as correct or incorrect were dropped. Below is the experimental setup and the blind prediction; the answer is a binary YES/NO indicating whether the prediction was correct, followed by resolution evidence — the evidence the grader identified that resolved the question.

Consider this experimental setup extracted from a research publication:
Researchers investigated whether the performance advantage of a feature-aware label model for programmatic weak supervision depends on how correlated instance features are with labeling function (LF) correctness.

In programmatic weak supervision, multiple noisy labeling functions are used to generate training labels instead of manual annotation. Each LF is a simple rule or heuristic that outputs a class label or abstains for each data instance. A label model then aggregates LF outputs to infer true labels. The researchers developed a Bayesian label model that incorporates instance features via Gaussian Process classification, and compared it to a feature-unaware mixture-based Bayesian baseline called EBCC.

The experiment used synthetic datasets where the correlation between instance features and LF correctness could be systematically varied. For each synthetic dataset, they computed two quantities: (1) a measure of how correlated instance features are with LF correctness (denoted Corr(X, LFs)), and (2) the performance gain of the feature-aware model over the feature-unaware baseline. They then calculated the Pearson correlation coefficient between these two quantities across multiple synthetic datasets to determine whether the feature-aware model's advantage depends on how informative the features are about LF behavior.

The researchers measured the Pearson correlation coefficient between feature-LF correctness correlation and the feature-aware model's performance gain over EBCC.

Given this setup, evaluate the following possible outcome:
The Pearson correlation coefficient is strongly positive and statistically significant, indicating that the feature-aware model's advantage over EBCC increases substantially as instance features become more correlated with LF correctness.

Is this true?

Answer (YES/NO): NO